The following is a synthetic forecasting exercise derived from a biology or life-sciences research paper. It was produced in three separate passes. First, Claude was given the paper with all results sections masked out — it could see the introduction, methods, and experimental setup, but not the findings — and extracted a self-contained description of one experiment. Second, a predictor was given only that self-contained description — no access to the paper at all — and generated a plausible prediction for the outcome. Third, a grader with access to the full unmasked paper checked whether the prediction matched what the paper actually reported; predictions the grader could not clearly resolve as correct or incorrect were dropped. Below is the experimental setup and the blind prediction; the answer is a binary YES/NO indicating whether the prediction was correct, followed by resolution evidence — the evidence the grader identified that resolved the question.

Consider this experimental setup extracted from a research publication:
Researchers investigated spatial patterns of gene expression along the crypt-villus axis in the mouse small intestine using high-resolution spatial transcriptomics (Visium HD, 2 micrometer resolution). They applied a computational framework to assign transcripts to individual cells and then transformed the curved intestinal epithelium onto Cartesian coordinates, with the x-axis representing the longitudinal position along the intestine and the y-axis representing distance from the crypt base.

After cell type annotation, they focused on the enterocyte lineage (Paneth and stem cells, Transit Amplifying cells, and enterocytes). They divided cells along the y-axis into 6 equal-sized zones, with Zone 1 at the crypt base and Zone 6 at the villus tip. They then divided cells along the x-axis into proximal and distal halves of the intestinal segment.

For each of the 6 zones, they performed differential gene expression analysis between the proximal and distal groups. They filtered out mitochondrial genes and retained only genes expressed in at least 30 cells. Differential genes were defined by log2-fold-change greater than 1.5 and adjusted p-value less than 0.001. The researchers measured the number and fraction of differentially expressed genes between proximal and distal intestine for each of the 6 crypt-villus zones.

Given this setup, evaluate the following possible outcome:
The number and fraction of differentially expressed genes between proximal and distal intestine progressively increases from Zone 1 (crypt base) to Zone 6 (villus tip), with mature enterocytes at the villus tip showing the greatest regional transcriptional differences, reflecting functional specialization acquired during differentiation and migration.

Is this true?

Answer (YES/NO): YES